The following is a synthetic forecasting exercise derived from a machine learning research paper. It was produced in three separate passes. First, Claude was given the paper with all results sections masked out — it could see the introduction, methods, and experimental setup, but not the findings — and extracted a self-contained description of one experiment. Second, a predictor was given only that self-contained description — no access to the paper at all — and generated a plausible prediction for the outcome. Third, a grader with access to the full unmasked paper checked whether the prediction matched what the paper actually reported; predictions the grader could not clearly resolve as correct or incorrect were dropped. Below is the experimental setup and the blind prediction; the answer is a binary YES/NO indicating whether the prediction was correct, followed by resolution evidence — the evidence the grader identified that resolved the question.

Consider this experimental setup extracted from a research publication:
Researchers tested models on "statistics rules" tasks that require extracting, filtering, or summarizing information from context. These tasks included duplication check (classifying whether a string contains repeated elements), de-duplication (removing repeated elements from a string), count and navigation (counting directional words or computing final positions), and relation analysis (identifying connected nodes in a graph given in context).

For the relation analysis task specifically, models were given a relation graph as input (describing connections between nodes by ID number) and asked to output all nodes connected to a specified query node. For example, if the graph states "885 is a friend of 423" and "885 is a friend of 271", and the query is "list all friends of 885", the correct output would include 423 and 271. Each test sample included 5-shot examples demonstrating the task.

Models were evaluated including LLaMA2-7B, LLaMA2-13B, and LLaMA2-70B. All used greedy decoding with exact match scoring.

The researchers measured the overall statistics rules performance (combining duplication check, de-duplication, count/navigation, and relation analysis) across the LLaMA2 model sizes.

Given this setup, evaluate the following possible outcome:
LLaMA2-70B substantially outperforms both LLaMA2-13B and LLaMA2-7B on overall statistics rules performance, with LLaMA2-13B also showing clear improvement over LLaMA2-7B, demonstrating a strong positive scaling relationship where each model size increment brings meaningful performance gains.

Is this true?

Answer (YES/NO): NO